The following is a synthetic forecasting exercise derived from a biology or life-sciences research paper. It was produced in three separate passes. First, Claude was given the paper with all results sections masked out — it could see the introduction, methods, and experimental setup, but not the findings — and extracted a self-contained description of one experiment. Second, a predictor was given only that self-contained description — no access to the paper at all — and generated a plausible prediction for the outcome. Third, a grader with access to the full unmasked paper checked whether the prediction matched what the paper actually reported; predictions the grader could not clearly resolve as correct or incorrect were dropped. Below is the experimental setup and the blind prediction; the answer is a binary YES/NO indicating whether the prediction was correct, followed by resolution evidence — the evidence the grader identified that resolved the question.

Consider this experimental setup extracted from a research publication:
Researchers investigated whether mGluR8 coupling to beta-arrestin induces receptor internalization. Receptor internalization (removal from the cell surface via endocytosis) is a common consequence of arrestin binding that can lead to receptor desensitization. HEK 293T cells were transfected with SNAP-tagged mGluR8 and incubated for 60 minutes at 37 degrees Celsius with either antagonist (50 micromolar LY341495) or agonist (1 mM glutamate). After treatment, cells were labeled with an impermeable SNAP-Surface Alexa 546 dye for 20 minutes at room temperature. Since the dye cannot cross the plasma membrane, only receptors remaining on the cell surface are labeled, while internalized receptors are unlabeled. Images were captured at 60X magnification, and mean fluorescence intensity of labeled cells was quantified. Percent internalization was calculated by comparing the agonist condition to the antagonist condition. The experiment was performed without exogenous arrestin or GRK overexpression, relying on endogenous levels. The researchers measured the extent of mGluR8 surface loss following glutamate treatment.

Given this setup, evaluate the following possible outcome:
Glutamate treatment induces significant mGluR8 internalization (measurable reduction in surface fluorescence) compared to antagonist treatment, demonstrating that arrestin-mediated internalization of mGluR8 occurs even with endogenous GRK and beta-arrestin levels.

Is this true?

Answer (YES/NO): YES